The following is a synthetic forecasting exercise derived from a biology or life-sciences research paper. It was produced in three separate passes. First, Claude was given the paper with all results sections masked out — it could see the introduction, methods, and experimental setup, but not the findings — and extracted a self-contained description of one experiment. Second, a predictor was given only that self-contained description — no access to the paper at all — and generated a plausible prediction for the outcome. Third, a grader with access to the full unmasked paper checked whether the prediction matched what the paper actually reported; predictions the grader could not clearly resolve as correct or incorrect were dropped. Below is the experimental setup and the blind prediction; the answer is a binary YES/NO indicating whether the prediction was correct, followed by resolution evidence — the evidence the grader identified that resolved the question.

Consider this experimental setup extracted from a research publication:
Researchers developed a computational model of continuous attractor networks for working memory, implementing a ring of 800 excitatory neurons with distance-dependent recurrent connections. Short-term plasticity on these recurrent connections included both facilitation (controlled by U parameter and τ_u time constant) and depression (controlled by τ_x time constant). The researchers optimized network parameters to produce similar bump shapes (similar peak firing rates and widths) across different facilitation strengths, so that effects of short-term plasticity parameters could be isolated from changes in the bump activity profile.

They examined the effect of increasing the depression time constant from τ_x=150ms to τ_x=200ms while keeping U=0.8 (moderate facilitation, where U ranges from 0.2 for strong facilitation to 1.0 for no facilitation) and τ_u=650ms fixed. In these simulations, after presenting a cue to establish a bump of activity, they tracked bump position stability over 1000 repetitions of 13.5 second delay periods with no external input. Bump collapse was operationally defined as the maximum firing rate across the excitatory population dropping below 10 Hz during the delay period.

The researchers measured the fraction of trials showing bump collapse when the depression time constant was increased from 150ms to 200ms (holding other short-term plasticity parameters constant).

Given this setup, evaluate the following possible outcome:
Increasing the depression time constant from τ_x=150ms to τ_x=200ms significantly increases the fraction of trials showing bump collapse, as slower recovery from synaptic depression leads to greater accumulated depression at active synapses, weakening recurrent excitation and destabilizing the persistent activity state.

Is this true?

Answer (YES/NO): YES